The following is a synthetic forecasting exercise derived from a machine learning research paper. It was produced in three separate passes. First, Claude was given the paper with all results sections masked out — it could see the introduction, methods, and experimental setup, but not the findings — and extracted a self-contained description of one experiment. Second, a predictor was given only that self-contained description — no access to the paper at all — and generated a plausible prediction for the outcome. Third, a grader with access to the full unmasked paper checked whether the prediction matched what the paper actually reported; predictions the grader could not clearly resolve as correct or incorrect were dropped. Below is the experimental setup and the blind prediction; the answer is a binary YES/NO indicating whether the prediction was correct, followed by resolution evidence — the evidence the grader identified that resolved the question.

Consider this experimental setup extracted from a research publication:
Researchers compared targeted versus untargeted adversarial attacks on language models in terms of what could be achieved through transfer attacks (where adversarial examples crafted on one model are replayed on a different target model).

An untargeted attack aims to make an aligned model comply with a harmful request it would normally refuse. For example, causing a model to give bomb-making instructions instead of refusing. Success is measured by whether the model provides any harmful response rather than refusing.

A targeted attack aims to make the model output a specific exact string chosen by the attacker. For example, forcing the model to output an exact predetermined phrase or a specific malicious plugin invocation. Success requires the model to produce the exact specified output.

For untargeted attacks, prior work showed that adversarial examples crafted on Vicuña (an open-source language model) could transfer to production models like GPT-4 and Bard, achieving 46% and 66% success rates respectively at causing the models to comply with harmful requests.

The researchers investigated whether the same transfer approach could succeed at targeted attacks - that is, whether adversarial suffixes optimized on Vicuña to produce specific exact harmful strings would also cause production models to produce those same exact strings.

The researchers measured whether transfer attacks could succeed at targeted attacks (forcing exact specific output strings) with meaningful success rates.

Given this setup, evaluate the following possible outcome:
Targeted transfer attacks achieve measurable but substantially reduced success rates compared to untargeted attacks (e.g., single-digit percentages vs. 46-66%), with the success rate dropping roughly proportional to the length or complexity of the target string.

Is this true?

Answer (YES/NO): NO